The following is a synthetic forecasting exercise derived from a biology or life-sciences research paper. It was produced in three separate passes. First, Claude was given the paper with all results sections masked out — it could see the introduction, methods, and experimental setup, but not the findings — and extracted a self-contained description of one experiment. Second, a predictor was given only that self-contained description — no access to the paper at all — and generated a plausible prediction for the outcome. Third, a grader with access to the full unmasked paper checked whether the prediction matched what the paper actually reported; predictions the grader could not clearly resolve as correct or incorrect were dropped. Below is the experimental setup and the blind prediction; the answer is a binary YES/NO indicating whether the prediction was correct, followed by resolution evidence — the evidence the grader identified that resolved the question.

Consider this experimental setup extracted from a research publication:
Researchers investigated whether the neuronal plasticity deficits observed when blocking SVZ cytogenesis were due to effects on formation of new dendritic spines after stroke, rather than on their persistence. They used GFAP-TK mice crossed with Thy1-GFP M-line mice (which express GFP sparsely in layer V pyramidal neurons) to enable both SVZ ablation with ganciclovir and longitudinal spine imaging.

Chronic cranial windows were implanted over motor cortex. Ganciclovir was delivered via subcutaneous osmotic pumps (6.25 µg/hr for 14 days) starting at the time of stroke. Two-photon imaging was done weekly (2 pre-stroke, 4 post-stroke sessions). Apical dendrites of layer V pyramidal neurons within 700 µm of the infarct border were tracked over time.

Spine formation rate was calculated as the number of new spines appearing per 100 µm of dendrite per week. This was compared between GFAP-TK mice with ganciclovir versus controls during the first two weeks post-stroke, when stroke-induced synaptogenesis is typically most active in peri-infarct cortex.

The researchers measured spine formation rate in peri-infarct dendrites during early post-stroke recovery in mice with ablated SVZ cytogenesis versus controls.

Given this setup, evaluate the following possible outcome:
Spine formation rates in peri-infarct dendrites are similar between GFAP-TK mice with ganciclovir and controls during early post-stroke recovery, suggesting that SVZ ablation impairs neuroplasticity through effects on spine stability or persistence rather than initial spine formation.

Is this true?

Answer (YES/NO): NO